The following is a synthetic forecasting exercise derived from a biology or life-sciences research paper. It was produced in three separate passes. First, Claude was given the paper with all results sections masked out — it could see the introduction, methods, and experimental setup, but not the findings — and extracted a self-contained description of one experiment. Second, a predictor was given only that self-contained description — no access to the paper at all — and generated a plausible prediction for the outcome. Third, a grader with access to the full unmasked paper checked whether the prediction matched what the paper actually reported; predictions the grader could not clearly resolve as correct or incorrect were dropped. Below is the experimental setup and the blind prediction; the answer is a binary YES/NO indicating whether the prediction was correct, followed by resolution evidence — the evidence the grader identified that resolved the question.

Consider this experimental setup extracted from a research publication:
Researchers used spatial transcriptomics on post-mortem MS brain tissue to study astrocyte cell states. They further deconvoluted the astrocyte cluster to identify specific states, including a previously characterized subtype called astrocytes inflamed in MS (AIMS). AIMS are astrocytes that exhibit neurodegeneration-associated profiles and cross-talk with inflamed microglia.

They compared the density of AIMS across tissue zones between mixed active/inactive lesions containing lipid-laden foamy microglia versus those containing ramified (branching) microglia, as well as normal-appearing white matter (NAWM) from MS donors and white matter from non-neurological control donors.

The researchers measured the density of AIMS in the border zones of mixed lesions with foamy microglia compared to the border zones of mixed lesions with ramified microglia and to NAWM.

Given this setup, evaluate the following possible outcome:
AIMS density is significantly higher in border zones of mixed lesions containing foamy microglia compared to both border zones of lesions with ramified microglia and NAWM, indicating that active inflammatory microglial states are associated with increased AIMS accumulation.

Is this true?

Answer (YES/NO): YES